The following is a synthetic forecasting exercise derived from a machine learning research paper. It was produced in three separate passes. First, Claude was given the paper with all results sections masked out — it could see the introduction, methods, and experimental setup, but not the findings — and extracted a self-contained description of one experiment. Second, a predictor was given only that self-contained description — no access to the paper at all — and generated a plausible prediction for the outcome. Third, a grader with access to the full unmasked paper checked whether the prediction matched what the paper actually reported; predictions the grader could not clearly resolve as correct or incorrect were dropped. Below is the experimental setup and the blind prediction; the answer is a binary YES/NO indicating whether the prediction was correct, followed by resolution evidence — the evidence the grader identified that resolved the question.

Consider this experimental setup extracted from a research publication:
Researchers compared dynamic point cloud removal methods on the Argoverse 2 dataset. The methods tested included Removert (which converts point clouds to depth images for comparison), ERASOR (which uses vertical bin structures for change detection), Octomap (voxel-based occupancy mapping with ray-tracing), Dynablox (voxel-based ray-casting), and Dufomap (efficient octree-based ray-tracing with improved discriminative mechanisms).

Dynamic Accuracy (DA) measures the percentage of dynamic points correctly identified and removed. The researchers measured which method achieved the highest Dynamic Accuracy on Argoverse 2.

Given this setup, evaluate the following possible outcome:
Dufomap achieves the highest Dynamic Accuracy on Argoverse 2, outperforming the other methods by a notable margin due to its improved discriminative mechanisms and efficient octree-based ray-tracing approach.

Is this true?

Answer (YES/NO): NO